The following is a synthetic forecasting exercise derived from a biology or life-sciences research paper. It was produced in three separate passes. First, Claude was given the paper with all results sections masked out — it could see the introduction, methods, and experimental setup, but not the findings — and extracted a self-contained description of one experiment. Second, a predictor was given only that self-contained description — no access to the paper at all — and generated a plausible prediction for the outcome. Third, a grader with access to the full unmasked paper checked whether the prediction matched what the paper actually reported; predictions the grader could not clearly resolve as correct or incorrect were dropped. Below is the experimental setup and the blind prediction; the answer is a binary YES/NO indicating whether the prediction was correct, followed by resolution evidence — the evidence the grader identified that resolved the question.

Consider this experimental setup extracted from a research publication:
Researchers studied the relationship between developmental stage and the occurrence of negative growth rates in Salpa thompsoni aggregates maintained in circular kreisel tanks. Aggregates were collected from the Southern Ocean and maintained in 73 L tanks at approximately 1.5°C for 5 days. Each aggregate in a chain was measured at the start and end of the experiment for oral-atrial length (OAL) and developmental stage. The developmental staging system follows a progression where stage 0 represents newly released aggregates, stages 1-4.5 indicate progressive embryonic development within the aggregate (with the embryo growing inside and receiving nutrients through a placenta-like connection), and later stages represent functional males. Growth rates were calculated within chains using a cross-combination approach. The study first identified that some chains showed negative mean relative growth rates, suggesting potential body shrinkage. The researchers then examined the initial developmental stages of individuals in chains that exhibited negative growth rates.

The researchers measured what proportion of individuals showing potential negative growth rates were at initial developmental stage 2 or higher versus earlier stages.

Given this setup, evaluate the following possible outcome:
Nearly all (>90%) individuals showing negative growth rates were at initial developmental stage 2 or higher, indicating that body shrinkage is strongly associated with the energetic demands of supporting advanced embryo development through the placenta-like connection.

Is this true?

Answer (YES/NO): NO